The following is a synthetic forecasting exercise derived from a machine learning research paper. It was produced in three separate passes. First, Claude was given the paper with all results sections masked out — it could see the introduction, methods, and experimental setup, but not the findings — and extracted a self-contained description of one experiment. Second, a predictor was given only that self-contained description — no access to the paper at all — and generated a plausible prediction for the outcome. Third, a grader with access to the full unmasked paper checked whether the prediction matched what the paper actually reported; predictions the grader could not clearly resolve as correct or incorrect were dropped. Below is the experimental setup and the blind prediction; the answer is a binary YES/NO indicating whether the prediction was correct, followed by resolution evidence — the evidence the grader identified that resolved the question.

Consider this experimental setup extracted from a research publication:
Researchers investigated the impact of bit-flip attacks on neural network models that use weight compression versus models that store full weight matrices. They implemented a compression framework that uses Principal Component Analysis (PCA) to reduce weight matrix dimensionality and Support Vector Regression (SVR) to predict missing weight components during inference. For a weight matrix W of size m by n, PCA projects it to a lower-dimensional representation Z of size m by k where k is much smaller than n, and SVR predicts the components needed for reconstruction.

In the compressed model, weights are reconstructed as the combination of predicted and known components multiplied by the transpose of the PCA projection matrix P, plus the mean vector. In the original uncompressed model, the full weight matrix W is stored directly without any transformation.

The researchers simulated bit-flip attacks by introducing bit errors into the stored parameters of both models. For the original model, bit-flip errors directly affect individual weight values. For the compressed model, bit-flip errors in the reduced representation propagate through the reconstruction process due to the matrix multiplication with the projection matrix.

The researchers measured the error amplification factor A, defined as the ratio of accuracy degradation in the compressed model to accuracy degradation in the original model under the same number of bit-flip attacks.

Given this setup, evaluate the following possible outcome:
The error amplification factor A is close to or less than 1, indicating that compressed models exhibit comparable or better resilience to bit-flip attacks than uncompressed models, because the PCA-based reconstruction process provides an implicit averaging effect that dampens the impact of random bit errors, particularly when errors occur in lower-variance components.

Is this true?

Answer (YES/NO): NO